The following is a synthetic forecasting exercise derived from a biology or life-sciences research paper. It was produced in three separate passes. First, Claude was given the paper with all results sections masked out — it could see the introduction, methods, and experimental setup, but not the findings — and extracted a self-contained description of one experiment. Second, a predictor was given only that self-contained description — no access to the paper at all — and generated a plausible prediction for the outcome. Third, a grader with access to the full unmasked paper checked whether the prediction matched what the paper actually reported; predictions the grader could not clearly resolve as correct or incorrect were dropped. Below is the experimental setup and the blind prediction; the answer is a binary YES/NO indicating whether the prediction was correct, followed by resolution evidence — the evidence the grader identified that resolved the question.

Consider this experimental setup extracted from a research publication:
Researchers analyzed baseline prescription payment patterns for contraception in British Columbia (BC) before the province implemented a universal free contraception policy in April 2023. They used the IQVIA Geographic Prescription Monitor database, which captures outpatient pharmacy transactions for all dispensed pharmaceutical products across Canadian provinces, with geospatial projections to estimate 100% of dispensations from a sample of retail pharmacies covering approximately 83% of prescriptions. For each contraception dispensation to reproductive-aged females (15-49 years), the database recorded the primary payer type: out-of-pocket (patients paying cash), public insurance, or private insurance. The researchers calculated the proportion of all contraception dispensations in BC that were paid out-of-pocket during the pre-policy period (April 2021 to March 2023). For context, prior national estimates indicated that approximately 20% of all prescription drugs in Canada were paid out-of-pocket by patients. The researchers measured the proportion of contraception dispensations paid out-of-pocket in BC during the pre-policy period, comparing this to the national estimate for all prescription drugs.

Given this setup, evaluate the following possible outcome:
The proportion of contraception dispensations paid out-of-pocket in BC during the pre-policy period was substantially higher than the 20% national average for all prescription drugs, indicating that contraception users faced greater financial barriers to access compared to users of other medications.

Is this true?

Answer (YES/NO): YES